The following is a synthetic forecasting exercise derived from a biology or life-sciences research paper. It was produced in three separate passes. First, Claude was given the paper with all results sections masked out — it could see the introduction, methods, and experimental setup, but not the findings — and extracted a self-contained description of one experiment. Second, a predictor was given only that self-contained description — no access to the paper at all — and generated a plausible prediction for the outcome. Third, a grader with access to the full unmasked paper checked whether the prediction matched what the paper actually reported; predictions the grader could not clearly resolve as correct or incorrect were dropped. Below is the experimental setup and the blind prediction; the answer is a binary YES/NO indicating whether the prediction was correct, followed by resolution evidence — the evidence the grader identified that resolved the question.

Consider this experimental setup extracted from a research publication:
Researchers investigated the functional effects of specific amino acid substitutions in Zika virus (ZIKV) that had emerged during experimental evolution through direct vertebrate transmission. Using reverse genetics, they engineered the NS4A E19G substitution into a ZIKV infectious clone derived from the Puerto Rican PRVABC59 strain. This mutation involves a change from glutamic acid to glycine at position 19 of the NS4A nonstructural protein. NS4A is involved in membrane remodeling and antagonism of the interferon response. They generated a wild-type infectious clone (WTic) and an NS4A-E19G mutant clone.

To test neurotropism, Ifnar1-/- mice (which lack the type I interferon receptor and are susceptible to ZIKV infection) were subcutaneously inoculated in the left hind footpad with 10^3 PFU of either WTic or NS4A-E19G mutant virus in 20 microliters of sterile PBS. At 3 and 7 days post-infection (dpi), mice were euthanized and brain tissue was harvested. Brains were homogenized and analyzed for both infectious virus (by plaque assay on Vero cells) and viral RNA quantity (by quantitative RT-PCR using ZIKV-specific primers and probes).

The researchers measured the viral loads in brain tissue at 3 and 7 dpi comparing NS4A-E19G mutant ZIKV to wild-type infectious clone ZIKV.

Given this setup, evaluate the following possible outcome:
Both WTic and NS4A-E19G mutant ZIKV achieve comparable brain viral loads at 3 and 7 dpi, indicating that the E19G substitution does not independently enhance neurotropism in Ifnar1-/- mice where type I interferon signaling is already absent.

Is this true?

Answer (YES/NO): NO